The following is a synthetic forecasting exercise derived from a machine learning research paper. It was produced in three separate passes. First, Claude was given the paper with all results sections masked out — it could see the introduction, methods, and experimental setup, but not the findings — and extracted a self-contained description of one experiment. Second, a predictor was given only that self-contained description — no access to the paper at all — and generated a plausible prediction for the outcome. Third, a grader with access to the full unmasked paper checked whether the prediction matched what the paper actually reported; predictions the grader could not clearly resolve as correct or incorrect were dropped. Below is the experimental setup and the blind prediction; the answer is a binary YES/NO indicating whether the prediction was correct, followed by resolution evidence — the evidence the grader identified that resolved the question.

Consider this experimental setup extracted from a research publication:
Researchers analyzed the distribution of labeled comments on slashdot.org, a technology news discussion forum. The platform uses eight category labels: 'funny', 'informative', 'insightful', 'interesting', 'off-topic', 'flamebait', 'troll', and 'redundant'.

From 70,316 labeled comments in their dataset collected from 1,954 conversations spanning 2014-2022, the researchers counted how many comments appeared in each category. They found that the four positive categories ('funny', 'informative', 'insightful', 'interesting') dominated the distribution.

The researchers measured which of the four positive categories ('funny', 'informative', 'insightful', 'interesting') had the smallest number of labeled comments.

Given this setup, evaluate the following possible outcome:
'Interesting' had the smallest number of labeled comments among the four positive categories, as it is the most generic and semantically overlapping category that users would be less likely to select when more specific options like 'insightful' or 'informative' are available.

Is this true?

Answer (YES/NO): NO